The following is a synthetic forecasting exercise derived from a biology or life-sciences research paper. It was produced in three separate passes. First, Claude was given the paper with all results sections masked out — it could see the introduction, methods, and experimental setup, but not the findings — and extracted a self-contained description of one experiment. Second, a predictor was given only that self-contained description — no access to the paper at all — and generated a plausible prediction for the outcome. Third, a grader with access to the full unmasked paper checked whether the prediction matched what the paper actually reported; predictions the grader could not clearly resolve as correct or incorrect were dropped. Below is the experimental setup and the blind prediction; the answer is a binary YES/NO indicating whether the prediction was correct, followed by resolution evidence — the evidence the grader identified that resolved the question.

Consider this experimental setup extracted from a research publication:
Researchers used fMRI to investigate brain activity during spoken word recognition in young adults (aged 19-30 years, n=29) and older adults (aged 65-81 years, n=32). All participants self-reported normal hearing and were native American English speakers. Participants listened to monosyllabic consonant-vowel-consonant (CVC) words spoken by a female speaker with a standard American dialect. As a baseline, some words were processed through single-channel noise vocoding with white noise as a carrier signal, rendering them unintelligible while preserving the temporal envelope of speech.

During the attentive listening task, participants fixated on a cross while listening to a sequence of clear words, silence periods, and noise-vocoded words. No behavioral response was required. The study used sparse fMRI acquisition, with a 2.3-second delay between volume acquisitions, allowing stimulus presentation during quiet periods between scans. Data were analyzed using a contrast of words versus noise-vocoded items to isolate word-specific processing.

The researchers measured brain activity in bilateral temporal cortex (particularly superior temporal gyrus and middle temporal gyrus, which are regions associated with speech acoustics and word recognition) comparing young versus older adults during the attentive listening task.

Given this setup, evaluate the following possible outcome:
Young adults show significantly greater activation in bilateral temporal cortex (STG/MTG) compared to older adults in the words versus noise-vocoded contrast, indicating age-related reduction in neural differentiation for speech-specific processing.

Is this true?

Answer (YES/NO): YES